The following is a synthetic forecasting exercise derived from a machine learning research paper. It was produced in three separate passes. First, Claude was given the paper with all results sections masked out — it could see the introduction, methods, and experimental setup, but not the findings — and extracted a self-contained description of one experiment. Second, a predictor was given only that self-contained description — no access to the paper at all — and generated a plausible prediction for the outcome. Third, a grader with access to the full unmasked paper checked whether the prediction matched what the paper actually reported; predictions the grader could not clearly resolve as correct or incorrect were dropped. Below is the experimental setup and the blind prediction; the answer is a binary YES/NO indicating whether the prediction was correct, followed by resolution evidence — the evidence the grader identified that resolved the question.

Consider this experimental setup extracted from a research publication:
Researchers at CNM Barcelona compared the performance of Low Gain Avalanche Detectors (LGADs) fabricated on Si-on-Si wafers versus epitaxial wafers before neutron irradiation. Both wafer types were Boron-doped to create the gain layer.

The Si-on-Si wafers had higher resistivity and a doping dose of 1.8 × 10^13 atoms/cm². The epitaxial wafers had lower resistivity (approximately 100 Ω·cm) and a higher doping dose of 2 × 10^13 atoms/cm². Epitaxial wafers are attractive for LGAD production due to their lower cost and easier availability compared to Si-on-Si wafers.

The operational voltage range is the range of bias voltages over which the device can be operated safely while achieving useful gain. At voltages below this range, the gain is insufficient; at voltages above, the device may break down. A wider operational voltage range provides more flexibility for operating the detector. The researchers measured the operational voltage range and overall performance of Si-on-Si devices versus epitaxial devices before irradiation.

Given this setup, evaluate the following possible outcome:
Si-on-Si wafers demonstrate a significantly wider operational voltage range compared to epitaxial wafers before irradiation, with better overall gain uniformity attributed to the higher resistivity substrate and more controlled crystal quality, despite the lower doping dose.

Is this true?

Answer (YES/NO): NO